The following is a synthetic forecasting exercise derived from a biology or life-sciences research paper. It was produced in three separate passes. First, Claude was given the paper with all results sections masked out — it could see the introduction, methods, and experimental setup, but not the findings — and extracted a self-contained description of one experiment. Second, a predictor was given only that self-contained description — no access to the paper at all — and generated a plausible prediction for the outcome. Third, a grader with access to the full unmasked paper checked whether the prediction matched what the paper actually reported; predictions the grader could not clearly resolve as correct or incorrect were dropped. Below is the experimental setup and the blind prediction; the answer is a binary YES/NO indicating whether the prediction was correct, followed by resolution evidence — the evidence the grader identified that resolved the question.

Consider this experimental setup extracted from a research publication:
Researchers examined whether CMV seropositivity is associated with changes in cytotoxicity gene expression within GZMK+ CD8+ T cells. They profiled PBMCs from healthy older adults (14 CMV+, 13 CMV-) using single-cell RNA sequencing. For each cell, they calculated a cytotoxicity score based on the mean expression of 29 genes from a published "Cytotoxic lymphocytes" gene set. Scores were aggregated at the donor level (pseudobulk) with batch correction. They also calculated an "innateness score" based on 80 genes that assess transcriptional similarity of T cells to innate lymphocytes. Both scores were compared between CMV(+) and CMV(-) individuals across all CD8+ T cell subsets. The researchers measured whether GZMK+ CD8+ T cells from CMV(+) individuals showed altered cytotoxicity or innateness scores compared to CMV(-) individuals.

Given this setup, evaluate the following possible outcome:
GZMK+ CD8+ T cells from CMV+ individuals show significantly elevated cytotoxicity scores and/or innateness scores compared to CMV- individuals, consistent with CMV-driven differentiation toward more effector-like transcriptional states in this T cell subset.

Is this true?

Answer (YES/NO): YES